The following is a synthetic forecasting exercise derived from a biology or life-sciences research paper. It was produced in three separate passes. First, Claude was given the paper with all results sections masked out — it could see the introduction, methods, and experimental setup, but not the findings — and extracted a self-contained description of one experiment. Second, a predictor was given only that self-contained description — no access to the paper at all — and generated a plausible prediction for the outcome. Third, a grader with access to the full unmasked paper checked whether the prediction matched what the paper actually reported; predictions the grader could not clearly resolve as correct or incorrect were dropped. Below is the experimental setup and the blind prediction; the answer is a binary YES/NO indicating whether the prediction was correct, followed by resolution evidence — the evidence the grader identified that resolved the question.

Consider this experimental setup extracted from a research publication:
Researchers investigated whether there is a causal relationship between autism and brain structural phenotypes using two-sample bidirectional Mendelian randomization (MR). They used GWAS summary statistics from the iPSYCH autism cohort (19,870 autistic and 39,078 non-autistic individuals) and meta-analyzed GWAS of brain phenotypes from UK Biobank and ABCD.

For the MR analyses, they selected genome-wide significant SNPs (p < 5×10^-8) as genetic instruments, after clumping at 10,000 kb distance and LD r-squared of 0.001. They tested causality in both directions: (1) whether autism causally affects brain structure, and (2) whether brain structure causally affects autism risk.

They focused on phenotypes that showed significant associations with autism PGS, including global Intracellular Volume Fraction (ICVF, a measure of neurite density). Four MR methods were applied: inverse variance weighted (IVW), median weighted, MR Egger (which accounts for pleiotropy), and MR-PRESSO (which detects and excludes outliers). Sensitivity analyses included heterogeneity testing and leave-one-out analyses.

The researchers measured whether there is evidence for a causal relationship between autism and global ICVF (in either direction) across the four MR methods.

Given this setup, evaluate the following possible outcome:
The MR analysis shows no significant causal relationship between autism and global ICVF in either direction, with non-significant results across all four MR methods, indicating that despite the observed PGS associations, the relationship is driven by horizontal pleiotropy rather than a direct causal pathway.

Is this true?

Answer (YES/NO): NO